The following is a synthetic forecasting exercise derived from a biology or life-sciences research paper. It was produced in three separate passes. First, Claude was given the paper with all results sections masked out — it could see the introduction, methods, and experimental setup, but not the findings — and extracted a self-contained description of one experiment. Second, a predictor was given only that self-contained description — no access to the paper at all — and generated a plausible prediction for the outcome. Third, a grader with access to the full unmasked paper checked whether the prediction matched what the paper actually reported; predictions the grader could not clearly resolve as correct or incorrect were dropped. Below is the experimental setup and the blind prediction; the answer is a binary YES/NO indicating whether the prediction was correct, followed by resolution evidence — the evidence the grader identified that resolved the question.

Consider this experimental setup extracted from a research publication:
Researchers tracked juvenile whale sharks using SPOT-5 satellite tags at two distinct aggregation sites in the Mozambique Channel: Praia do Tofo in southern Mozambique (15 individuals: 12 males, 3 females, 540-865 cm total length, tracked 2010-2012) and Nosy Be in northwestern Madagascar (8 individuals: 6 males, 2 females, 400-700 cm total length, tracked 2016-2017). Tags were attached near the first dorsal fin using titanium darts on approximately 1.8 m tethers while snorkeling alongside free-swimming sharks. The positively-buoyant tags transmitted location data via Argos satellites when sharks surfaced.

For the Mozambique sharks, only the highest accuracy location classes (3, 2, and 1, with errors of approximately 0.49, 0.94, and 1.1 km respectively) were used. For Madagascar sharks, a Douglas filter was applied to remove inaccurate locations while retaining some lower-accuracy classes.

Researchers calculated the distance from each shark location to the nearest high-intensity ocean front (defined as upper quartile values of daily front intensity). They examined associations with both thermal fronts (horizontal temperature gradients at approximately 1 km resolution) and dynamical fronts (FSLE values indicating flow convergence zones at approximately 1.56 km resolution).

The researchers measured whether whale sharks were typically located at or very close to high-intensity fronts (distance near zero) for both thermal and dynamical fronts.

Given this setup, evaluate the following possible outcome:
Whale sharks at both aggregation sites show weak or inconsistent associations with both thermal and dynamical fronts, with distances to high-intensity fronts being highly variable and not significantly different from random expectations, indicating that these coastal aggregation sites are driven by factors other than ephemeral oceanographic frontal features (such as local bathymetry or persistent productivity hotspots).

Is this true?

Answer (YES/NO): NO